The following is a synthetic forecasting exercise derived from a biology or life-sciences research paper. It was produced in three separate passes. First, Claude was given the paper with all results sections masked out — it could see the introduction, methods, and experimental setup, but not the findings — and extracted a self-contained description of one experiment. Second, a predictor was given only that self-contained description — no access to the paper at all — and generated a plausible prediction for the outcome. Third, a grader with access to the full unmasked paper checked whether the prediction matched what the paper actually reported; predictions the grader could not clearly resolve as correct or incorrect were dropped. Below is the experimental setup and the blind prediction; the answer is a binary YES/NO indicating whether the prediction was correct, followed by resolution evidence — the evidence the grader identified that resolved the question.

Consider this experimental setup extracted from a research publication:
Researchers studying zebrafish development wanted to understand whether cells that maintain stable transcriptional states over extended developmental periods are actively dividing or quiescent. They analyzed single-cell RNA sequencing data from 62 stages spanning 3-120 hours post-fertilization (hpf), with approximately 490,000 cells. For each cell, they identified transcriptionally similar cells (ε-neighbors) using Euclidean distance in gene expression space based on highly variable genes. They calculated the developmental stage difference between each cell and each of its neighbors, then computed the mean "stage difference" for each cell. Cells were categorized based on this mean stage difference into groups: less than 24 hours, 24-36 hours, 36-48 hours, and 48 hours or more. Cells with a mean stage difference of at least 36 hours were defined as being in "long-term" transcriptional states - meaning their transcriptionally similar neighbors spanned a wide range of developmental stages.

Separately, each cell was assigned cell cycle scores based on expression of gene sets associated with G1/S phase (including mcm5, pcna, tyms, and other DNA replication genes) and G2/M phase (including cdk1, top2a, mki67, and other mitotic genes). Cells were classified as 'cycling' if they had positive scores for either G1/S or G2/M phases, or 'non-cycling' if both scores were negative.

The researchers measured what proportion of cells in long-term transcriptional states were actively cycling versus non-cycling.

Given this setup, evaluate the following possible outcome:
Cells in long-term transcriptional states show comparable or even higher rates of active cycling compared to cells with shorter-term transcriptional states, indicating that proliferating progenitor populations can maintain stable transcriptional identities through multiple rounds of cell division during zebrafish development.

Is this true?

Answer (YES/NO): NO